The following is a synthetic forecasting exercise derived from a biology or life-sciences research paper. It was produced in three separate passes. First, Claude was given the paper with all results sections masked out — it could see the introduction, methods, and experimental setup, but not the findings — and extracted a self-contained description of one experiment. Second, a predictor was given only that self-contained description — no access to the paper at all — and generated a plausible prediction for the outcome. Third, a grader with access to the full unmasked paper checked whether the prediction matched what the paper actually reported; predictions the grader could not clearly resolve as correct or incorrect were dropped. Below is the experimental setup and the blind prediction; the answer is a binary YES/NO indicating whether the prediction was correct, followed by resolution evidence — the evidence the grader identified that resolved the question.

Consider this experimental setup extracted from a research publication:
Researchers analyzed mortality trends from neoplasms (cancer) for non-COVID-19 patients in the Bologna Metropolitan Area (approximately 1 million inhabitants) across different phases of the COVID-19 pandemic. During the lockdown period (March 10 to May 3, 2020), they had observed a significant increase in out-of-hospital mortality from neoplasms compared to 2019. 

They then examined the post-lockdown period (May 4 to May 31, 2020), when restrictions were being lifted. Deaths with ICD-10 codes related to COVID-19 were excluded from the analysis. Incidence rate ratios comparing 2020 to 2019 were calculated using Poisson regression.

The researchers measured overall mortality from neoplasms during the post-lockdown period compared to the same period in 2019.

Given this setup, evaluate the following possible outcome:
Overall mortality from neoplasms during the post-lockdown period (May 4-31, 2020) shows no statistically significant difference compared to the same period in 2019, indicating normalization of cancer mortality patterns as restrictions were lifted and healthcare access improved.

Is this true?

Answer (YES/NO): NO